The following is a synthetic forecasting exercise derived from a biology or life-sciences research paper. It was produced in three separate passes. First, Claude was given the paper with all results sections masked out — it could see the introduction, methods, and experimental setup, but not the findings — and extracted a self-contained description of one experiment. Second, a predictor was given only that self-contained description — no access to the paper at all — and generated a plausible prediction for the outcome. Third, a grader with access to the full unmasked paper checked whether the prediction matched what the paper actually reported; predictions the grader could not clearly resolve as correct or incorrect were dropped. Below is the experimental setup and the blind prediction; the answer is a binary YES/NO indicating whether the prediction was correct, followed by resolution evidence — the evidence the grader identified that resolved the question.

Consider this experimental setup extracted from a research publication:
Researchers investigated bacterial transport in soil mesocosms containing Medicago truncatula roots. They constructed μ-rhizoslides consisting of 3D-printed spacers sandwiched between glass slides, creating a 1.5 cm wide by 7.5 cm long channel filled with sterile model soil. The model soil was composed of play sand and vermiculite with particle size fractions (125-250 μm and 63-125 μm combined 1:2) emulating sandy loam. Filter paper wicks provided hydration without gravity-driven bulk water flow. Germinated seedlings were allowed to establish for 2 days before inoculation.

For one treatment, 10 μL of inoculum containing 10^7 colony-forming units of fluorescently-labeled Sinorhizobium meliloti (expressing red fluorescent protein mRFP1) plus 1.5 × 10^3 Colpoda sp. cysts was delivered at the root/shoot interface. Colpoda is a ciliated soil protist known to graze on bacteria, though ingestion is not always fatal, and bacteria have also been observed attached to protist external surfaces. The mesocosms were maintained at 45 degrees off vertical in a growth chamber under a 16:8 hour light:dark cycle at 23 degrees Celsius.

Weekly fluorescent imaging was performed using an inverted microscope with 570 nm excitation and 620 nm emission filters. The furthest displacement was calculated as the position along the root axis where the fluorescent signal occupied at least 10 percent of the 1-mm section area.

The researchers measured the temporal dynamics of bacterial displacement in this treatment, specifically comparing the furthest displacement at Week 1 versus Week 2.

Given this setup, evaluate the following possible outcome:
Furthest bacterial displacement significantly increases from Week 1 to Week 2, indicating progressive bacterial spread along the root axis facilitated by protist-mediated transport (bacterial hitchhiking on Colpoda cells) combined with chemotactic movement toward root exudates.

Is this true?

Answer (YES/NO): YES